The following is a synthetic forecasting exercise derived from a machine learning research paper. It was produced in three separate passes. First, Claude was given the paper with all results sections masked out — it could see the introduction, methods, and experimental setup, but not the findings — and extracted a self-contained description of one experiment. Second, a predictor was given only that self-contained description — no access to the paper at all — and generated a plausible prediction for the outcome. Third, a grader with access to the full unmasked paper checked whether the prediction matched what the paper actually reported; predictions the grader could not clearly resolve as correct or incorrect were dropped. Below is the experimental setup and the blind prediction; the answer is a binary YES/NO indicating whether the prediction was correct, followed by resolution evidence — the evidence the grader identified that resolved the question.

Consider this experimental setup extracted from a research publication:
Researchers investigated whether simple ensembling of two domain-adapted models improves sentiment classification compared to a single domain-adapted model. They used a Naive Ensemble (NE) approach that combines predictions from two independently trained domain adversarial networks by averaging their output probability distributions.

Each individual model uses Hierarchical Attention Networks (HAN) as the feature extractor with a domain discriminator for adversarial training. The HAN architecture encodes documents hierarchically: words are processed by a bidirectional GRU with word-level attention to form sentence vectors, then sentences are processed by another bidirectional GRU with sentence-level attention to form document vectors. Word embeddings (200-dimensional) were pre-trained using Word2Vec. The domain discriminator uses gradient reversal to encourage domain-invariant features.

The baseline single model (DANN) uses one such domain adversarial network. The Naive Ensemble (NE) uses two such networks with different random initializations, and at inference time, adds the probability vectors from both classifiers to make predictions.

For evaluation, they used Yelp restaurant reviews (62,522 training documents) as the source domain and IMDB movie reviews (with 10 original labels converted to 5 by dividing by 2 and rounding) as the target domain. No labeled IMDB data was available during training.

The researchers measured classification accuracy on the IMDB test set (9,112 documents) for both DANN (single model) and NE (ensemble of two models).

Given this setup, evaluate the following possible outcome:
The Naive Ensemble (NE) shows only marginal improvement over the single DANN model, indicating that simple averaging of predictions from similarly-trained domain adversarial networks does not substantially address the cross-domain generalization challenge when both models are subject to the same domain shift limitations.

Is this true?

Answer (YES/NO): YES